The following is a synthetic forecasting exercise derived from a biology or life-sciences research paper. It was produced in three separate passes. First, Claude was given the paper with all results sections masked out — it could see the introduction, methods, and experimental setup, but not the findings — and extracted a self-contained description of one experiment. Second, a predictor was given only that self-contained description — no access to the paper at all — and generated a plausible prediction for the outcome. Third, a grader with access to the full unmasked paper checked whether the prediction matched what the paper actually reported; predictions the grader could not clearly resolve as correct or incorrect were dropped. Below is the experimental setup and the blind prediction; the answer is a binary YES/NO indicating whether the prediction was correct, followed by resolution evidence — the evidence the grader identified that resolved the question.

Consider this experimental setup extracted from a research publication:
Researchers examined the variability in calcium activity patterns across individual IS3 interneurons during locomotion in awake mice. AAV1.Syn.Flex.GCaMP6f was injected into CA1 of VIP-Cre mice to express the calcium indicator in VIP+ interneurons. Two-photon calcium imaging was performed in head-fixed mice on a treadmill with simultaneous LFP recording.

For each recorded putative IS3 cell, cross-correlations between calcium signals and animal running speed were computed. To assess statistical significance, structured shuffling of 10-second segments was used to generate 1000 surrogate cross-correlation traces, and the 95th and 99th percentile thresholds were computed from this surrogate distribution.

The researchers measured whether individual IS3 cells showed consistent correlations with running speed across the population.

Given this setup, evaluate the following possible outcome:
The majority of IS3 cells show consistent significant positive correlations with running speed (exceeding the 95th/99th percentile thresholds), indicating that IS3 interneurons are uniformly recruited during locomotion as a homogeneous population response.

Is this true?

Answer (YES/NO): NO